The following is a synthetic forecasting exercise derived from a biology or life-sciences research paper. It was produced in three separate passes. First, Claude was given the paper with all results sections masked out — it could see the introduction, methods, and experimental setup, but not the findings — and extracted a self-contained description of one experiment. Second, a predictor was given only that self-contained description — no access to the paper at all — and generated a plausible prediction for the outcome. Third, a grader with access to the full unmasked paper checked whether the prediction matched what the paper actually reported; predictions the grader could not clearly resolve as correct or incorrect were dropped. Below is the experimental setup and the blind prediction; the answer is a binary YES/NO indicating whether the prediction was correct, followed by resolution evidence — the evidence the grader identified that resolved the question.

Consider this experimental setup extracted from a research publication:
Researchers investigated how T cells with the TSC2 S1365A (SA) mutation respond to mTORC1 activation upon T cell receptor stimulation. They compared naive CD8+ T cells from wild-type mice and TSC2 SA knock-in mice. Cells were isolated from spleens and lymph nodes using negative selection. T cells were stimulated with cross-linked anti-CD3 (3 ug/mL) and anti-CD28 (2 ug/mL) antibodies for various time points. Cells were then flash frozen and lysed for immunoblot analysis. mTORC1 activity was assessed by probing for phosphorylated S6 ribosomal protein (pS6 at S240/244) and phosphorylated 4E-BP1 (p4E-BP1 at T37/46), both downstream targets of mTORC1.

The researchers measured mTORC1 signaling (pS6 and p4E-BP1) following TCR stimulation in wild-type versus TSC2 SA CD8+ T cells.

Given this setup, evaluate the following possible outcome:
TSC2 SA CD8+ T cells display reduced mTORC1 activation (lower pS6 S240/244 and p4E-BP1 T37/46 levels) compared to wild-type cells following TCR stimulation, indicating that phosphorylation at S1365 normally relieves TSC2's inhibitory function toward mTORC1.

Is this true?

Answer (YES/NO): NO